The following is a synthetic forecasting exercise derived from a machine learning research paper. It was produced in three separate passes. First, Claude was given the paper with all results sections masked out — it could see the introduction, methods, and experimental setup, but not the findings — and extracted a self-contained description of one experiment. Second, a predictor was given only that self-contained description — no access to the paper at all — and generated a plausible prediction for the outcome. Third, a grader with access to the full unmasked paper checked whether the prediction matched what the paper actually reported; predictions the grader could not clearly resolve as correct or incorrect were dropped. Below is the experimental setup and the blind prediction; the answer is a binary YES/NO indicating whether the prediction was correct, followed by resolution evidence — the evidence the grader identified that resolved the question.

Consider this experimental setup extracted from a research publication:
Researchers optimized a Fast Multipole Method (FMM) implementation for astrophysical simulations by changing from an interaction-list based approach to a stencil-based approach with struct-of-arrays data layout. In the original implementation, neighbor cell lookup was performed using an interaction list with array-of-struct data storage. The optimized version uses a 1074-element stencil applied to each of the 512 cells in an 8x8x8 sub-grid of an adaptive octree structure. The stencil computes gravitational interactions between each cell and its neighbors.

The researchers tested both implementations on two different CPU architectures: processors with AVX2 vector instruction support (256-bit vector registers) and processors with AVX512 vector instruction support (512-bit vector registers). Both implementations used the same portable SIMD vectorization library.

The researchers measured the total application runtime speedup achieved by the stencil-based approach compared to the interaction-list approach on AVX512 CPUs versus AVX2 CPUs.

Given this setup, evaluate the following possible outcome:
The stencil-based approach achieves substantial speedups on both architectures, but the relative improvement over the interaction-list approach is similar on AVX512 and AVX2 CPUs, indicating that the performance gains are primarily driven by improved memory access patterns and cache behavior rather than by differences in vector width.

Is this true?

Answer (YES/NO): NO